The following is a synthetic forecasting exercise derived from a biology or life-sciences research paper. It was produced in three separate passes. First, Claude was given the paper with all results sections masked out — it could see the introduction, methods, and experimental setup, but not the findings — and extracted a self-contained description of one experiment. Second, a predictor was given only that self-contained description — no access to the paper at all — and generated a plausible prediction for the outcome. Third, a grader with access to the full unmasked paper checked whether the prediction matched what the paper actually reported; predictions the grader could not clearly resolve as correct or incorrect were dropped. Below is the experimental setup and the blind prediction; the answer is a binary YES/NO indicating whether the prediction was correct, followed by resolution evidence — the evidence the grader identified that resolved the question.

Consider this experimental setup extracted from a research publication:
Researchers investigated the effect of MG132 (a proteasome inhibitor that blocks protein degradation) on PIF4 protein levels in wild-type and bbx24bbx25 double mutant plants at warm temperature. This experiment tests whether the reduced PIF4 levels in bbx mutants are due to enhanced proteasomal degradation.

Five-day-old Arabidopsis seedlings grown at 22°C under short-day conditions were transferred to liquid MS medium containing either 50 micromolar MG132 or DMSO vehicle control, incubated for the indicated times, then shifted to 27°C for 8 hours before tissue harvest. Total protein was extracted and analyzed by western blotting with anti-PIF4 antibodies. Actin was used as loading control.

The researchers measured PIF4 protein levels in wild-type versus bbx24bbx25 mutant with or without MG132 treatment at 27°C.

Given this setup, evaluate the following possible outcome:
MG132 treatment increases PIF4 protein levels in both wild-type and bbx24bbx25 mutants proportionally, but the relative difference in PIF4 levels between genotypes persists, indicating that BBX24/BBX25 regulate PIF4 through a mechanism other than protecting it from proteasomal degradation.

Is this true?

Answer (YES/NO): NO